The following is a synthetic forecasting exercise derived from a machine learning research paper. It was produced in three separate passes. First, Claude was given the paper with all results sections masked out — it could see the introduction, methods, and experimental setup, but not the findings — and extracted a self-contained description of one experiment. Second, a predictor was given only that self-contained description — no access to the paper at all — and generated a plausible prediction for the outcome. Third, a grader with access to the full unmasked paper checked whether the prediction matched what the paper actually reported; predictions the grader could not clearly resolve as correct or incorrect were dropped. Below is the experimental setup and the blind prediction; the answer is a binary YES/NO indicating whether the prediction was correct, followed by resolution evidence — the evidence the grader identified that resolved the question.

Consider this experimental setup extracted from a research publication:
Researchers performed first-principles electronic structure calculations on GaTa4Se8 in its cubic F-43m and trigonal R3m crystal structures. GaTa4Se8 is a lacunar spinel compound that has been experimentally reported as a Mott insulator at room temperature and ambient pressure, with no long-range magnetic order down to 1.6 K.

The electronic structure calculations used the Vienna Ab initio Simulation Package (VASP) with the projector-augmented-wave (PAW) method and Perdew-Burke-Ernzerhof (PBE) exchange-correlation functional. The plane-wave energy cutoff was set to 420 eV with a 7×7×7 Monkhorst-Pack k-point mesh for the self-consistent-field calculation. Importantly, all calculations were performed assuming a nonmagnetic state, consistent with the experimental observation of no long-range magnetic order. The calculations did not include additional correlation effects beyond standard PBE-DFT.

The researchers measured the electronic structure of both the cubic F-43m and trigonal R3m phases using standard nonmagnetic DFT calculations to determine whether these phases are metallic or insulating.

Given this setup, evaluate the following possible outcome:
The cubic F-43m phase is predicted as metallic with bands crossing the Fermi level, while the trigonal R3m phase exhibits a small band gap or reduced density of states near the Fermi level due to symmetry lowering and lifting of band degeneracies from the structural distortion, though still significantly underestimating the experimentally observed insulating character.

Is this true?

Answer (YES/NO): NO